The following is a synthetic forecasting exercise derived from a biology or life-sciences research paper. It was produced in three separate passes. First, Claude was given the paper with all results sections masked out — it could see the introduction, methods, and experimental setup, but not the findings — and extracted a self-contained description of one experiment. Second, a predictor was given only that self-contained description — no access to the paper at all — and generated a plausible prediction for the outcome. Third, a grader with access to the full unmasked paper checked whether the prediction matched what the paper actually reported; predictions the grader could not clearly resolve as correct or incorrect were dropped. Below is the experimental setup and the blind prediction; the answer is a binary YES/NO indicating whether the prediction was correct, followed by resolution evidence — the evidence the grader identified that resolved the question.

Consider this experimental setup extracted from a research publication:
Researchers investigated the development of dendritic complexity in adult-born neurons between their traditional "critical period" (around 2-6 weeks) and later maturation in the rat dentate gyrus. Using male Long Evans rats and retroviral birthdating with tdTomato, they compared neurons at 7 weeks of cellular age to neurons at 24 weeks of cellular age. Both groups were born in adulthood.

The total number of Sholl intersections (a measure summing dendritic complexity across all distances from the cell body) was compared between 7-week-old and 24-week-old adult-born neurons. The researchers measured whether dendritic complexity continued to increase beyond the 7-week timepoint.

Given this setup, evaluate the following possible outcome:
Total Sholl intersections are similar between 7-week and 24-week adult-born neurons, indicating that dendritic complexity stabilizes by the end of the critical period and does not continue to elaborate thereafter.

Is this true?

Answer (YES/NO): NO